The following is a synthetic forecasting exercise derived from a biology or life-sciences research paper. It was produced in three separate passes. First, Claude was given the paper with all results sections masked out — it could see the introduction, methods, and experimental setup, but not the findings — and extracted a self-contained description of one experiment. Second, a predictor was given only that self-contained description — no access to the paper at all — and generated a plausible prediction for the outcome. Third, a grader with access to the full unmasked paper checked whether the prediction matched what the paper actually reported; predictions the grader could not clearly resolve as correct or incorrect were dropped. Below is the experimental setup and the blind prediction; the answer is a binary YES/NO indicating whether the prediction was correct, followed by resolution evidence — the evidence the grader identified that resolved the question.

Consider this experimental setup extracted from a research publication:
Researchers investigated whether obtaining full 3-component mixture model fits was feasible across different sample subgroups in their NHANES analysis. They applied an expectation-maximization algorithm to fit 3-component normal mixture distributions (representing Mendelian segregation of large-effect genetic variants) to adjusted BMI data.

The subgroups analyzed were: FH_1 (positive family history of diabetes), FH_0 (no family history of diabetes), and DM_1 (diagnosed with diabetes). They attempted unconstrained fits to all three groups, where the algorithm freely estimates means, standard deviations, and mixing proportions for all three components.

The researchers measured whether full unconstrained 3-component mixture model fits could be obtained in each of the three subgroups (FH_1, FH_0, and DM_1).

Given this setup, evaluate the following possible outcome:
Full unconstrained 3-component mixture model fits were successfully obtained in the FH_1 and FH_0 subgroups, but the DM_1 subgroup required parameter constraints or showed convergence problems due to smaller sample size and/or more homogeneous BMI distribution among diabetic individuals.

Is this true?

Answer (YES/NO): NO